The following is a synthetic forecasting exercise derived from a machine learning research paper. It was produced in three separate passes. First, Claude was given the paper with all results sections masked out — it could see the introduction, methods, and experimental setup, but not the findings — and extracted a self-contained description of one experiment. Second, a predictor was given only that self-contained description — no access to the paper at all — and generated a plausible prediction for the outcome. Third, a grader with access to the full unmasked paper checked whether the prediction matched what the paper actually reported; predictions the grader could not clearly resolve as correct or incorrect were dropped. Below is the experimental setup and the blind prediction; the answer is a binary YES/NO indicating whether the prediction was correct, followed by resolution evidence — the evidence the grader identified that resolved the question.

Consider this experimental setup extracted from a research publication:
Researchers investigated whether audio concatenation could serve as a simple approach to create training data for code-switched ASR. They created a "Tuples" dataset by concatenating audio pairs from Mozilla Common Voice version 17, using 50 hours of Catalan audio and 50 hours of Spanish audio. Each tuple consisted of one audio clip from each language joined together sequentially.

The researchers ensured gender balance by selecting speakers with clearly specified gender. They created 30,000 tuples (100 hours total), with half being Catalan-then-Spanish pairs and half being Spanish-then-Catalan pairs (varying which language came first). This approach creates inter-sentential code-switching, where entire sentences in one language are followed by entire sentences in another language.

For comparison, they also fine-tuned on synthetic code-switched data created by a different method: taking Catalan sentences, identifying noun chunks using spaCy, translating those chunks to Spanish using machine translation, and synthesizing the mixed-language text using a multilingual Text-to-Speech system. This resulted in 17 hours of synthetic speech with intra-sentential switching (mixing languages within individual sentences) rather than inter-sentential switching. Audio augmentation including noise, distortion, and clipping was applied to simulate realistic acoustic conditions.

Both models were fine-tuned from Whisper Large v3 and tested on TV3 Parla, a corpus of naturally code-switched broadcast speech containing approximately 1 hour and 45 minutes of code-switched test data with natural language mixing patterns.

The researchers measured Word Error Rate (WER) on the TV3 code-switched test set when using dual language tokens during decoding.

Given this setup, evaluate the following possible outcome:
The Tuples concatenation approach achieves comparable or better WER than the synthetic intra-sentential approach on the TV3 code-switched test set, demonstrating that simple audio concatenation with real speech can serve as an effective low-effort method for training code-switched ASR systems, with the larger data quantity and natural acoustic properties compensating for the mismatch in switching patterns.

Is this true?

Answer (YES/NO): NO